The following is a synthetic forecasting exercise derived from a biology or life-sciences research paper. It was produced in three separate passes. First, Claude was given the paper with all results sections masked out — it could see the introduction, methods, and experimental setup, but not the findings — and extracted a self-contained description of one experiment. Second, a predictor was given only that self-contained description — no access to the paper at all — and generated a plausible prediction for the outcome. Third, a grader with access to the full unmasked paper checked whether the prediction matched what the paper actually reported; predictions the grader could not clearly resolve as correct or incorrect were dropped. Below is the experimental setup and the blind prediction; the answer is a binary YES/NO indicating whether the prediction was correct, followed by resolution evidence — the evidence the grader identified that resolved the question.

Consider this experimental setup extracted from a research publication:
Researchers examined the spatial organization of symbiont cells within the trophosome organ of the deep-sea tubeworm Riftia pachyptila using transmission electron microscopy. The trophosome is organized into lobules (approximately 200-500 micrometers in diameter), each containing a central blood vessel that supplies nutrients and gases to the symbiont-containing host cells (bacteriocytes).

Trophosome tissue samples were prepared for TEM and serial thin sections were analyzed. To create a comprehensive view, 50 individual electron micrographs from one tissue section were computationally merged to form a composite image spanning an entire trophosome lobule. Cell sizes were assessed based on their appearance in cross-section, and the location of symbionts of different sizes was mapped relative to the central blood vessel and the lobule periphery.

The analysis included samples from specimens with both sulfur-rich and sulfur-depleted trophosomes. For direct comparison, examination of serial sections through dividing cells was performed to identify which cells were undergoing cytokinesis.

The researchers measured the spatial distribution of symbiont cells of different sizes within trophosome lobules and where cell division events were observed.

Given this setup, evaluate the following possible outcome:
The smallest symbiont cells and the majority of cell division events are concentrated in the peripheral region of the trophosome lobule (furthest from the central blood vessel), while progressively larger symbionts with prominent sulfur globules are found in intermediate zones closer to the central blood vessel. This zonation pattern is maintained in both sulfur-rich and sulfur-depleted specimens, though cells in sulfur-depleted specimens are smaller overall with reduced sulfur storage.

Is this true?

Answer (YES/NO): NO